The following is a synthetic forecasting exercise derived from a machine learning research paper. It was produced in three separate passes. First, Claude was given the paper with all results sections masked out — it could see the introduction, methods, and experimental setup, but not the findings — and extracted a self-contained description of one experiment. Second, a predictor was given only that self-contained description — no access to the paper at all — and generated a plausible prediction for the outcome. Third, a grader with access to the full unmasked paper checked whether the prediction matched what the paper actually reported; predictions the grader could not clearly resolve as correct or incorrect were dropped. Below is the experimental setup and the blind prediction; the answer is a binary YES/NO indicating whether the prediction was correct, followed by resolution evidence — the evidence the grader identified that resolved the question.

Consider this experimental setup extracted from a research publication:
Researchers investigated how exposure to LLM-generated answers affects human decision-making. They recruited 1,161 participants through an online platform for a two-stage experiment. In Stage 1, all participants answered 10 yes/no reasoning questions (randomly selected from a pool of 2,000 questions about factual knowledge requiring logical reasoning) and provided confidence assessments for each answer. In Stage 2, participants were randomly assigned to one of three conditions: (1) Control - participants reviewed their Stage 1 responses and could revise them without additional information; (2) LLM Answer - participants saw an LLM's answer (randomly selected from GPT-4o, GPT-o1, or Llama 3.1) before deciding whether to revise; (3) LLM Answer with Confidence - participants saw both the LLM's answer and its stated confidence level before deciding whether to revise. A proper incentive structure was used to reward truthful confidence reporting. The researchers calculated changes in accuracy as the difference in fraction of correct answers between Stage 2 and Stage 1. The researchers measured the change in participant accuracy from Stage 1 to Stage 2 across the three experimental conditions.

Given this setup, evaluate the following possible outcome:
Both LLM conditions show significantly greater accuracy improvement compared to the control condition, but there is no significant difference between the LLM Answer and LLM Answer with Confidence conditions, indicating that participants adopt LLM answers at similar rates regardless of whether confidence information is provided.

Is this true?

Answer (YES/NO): YES